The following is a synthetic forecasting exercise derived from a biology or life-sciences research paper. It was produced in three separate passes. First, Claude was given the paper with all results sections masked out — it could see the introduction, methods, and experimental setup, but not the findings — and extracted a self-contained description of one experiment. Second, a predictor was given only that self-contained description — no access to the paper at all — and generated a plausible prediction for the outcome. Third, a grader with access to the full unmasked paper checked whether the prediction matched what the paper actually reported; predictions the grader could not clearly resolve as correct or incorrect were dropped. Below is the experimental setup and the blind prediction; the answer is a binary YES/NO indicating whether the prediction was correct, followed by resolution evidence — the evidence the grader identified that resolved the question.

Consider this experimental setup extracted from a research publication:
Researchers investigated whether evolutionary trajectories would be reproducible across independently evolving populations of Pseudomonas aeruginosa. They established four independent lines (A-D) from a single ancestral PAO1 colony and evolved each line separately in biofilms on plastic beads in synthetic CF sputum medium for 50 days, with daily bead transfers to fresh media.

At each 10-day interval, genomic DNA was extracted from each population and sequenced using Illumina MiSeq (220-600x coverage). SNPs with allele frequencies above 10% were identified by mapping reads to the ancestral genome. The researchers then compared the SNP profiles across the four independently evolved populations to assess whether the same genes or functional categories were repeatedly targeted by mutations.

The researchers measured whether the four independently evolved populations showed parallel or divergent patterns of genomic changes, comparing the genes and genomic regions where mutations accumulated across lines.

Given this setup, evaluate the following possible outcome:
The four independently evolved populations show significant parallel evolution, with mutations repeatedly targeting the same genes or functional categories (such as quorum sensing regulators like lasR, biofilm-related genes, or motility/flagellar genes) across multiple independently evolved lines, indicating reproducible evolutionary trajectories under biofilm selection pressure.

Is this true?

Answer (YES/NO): YES